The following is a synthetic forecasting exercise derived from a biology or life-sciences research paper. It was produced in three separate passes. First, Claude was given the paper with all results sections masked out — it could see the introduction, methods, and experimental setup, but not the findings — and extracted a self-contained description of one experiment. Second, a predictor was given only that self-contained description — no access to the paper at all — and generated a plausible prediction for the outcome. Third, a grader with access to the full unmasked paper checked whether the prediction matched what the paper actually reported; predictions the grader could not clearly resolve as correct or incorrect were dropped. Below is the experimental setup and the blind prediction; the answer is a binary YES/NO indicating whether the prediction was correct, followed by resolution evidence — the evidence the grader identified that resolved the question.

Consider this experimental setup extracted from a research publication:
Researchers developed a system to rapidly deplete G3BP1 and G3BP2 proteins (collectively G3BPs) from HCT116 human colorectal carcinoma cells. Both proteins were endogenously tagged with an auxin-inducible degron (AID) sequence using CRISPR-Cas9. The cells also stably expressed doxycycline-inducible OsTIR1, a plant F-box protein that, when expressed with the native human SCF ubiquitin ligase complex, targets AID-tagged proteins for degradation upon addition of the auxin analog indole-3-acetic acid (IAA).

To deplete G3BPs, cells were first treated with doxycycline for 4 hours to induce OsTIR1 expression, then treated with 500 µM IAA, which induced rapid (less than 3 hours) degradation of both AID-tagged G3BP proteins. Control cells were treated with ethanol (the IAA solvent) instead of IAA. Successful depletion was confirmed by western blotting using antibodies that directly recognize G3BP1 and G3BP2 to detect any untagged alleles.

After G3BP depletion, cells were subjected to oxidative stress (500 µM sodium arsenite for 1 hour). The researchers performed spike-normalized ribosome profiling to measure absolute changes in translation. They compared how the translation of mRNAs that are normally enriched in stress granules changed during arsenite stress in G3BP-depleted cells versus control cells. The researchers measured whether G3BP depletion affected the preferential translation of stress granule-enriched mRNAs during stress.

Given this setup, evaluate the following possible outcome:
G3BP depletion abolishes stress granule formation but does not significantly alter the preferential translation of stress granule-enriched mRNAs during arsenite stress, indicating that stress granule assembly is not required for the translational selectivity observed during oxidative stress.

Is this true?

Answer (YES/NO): NO